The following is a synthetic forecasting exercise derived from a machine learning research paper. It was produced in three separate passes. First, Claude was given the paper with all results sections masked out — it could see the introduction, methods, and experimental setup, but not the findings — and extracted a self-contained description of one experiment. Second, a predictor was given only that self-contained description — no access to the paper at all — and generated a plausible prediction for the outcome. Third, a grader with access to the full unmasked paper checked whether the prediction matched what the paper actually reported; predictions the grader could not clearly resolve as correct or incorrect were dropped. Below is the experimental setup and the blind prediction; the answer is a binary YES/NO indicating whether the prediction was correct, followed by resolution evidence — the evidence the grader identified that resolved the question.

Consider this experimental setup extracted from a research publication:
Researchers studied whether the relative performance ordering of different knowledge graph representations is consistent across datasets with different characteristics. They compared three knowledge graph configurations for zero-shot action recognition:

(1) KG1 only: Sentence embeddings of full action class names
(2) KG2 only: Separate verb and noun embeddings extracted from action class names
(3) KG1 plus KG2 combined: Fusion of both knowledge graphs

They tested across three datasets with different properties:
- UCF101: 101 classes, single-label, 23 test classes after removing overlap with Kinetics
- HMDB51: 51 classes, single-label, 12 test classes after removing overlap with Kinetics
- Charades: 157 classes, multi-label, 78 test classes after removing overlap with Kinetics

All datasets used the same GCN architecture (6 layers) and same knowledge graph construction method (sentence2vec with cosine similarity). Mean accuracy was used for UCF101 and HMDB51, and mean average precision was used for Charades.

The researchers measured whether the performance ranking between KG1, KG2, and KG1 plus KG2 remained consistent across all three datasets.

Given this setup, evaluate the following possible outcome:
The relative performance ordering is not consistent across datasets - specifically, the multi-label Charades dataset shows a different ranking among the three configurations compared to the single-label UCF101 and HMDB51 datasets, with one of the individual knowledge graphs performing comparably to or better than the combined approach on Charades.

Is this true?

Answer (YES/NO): NO